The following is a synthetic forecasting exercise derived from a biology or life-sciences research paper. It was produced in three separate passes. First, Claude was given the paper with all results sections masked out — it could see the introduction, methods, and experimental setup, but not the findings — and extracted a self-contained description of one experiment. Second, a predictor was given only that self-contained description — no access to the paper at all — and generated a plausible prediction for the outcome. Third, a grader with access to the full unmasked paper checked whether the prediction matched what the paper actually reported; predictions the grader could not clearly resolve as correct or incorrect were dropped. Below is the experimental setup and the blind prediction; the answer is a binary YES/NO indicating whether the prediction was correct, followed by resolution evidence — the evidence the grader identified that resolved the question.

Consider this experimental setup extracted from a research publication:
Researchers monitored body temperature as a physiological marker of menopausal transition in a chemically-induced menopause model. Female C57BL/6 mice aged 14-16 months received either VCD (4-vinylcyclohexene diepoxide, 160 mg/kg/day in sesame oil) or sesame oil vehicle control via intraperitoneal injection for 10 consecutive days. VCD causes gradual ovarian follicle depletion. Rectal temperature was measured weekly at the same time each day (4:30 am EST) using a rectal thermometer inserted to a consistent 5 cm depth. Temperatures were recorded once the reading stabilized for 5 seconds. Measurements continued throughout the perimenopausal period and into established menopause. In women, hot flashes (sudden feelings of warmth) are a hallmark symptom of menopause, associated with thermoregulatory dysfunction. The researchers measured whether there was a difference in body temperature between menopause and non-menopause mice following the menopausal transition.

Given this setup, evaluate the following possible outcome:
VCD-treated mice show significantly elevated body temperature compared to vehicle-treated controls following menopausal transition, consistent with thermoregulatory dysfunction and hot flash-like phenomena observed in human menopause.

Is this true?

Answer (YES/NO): NO